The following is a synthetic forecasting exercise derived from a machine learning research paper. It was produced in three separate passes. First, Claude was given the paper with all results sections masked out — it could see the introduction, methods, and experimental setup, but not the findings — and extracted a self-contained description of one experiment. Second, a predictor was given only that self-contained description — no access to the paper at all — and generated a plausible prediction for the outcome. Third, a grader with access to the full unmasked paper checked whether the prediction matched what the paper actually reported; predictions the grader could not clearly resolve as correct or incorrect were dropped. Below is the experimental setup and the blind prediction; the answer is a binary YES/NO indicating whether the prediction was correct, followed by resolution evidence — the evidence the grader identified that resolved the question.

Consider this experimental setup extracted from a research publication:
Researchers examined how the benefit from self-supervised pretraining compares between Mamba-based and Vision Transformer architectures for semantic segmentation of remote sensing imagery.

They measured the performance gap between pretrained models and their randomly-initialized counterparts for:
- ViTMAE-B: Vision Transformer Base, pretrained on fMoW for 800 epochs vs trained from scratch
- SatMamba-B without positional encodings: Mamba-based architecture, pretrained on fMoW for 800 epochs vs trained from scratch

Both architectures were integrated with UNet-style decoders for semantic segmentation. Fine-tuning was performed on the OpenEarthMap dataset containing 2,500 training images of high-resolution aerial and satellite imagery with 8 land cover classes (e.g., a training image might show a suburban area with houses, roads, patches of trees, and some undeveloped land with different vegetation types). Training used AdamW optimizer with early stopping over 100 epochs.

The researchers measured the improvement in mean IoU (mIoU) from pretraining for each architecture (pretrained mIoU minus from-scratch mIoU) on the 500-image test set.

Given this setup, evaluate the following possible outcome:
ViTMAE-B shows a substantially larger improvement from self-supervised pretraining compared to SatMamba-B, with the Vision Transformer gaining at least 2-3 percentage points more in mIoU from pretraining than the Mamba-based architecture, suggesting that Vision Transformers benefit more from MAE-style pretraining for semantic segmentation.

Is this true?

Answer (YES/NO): YES